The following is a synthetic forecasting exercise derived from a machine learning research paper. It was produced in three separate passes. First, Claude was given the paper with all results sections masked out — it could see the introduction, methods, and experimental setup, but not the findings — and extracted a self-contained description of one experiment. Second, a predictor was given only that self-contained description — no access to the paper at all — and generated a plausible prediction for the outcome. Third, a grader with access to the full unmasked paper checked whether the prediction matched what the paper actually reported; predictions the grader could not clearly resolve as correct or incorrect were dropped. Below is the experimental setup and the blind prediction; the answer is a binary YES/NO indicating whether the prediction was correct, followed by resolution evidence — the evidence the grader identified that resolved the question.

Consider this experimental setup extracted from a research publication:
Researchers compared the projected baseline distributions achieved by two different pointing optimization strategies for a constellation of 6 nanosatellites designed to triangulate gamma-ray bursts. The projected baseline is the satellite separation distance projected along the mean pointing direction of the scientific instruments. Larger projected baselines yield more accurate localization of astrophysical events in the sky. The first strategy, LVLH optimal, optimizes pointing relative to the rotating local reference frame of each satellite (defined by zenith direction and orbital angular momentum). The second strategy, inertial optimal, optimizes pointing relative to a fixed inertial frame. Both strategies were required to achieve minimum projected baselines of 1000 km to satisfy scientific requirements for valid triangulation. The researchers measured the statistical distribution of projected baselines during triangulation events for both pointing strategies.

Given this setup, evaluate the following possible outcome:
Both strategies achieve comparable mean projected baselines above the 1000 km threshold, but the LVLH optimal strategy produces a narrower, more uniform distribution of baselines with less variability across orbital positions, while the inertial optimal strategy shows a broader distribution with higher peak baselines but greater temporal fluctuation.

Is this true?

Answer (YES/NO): NO